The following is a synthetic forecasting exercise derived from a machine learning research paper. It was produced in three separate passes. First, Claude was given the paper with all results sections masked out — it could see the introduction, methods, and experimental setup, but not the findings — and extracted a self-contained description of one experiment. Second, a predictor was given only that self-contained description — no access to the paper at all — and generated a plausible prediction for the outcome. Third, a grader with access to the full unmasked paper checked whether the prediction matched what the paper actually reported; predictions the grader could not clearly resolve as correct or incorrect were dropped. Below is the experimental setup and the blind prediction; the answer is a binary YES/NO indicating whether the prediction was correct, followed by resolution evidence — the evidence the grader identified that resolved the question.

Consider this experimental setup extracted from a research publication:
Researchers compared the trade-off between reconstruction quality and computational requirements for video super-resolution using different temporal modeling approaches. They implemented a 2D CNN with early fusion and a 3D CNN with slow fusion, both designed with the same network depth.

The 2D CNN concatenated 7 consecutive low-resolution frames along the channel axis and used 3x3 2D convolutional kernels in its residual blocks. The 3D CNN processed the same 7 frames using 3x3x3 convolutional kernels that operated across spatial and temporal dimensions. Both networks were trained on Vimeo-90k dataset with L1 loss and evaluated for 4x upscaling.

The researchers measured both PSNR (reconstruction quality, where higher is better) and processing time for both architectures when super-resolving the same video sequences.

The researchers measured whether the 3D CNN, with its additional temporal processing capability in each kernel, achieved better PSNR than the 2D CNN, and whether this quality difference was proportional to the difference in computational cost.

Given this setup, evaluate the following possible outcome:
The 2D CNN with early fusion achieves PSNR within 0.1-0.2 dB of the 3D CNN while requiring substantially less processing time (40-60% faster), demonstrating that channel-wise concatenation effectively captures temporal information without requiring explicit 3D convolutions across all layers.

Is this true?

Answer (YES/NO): NO